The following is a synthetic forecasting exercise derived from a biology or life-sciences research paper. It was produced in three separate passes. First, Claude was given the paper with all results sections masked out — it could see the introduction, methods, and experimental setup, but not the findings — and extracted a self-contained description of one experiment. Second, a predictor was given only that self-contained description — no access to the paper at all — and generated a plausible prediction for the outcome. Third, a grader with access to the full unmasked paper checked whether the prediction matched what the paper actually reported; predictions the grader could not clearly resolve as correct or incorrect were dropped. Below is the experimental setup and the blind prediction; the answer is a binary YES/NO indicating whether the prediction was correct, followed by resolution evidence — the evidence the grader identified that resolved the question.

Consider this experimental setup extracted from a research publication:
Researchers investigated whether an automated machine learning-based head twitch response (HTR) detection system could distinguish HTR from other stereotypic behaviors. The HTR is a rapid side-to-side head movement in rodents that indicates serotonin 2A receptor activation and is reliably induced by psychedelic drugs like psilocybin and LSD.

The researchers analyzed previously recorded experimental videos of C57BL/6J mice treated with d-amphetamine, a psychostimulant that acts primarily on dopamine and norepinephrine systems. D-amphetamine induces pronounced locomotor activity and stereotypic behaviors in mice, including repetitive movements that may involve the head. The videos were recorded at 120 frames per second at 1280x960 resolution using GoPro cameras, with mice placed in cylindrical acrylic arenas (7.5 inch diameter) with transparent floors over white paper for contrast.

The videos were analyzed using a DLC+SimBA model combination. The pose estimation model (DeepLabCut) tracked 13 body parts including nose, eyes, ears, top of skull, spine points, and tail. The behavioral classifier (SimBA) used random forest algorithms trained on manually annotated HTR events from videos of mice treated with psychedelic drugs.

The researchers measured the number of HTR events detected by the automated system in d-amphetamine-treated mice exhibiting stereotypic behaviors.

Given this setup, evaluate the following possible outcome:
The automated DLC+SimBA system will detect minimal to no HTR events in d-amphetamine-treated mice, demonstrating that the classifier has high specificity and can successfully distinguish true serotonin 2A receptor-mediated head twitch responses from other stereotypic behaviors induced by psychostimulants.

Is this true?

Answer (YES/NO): NO